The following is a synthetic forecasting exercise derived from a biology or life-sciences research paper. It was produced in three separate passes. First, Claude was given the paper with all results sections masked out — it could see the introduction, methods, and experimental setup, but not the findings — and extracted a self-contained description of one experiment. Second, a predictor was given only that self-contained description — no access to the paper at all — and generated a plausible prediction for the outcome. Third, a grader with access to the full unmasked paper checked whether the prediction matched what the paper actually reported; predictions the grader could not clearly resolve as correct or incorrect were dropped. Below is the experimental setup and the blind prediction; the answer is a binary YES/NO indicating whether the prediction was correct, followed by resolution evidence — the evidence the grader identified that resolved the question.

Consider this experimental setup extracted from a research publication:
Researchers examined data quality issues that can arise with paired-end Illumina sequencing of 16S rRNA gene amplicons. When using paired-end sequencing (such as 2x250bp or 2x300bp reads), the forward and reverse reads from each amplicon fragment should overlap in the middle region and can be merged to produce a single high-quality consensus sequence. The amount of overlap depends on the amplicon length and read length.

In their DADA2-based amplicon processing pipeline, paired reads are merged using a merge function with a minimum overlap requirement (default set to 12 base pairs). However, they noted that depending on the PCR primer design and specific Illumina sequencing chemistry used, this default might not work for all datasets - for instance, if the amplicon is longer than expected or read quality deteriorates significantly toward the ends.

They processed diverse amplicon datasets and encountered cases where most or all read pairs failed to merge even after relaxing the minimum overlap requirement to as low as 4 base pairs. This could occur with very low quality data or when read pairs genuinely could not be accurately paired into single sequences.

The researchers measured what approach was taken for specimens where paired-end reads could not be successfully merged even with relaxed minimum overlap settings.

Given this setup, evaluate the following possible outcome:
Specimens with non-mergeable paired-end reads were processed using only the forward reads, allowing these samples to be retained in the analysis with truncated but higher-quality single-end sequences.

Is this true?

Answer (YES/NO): YES